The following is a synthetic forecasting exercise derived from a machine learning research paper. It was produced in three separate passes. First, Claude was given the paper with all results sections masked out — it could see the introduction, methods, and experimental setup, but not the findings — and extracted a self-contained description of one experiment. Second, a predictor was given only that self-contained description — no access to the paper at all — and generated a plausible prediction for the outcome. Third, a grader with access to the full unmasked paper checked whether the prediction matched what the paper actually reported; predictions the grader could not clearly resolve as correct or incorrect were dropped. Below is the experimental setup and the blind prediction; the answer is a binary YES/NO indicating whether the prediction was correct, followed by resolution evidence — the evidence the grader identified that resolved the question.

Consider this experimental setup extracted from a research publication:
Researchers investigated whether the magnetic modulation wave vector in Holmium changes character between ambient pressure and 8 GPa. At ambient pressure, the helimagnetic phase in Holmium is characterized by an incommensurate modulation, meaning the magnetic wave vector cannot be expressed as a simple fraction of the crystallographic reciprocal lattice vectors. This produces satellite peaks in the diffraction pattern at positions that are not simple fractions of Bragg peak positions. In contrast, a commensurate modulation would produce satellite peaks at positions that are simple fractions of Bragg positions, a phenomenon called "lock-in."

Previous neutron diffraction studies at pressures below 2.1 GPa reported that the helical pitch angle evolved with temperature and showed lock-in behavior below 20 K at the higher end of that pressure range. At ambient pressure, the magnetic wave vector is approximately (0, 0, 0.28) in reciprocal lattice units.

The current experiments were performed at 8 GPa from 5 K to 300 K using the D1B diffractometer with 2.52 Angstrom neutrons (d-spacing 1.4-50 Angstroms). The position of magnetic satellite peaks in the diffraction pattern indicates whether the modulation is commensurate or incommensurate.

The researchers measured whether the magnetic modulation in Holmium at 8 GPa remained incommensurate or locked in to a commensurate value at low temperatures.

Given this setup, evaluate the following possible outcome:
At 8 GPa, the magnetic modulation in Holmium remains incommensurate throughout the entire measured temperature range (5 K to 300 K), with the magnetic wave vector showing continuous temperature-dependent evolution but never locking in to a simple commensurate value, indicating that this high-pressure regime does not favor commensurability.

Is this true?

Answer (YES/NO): YES